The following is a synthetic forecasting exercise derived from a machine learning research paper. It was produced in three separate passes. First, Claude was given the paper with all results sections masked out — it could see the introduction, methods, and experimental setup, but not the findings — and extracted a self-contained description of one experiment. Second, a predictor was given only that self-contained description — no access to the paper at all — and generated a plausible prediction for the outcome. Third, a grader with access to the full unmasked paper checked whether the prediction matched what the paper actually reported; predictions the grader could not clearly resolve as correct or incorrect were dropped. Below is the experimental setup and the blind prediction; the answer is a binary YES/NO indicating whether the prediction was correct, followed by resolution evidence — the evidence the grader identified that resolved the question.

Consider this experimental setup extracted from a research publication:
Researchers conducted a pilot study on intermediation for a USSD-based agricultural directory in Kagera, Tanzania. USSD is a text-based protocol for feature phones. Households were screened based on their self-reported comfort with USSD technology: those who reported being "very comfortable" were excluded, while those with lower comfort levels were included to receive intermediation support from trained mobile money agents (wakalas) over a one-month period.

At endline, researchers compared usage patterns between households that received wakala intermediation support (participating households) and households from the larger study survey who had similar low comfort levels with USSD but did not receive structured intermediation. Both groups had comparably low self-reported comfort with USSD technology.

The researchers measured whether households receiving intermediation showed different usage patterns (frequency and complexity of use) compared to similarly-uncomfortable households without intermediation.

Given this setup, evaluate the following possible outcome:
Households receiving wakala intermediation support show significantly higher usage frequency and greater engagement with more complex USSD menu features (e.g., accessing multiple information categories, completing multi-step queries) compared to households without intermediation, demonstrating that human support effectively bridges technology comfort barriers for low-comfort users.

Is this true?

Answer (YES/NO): NO